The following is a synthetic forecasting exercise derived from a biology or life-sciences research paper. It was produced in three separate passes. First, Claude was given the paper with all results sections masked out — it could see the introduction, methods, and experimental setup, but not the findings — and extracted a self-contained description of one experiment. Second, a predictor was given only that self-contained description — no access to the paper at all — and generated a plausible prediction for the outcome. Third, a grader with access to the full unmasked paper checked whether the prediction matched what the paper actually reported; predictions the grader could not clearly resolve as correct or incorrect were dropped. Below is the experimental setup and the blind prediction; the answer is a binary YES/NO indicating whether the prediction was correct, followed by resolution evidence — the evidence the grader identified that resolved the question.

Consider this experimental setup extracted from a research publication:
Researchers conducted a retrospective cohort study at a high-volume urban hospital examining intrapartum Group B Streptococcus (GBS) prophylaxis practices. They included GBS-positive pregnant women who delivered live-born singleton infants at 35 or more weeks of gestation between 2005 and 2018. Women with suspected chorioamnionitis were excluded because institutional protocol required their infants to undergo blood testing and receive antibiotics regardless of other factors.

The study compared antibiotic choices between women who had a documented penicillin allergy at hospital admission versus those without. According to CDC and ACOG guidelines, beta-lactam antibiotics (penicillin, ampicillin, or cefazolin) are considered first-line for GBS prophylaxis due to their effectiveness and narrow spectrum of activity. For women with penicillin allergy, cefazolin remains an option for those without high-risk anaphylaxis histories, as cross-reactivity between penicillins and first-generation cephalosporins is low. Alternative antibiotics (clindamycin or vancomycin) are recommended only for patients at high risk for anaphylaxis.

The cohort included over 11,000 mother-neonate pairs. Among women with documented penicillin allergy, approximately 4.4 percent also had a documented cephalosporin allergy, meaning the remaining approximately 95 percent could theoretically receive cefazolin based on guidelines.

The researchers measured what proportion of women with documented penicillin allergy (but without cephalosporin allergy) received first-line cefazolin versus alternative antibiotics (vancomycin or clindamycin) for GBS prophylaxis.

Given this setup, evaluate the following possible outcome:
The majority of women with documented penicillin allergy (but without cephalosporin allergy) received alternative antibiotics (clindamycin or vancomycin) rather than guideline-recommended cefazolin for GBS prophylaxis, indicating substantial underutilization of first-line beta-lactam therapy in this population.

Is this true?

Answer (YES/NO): YES